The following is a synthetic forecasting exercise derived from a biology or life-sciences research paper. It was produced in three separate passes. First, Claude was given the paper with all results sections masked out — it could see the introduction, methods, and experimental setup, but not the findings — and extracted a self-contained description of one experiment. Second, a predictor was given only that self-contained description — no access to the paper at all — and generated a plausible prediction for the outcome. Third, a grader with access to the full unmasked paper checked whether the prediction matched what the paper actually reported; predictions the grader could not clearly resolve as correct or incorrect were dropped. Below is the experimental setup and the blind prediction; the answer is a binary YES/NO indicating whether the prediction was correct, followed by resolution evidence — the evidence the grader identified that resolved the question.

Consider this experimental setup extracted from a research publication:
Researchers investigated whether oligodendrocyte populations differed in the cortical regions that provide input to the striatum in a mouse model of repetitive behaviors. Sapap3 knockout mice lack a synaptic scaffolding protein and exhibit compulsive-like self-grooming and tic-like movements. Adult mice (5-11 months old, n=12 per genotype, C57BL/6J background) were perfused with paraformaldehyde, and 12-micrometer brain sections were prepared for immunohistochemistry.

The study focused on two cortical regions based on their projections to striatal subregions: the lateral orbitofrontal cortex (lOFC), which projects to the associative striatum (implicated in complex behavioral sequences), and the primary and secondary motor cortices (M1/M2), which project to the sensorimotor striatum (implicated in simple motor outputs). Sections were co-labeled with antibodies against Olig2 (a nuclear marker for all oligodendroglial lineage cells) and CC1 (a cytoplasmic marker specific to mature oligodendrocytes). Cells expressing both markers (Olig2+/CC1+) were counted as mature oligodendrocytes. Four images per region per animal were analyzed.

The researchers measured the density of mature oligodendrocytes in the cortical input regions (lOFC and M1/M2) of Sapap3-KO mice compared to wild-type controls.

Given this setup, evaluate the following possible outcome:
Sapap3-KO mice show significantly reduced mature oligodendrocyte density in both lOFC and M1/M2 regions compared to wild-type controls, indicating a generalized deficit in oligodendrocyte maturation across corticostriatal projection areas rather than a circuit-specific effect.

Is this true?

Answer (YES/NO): NO